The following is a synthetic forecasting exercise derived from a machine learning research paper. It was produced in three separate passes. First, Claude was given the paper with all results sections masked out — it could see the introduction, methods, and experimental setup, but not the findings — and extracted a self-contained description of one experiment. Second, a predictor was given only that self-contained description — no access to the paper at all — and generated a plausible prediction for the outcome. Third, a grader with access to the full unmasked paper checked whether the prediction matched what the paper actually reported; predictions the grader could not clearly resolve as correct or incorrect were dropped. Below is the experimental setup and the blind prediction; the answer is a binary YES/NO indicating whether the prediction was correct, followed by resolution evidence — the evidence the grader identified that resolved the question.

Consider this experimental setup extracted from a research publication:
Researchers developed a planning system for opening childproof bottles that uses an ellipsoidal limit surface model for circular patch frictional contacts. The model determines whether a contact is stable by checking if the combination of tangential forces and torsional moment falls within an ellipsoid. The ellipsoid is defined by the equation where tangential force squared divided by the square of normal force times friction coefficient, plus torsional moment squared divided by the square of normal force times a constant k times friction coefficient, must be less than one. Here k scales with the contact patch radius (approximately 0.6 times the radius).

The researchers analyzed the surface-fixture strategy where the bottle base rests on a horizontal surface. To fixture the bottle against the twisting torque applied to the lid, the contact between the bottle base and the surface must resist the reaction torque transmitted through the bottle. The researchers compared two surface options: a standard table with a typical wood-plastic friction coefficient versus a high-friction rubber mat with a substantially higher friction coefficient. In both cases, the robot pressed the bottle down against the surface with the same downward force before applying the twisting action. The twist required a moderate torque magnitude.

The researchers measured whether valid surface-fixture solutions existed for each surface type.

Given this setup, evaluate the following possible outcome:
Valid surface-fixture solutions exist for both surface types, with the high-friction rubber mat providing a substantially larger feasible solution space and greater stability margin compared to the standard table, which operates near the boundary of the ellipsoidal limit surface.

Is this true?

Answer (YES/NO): NO